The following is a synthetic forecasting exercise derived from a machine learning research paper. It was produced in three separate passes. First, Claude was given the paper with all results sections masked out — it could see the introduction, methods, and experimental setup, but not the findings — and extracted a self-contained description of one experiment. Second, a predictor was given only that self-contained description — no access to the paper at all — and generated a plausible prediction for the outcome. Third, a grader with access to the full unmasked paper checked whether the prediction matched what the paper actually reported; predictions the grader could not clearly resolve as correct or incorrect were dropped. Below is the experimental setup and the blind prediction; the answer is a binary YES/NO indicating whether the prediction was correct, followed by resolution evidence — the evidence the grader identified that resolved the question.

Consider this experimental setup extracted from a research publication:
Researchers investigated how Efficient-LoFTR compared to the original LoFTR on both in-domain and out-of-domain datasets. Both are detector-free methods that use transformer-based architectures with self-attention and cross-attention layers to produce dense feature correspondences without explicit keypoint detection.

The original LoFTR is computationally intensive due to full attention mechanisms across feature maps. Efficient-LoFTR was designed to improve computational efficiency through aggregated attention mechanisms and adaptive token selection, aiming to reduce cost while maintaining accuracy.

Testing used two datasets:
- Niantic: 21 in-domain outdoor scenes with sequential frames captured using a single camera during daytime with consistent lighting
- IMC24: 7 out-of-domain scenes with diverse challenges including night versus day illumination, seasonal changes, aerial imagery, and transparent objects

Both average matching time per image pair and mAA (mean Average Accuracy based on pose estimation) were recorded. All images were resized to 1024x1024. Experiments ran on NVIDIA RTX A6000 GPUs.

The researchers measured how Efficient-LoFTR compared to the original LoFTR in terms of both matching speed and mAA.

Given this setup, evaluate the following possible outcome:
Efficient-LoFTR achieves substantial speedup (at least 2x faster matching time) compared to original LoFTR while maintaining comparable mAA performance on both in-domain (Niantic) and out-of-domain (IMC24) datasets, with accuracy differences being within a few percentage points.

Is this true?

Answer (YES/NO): NO